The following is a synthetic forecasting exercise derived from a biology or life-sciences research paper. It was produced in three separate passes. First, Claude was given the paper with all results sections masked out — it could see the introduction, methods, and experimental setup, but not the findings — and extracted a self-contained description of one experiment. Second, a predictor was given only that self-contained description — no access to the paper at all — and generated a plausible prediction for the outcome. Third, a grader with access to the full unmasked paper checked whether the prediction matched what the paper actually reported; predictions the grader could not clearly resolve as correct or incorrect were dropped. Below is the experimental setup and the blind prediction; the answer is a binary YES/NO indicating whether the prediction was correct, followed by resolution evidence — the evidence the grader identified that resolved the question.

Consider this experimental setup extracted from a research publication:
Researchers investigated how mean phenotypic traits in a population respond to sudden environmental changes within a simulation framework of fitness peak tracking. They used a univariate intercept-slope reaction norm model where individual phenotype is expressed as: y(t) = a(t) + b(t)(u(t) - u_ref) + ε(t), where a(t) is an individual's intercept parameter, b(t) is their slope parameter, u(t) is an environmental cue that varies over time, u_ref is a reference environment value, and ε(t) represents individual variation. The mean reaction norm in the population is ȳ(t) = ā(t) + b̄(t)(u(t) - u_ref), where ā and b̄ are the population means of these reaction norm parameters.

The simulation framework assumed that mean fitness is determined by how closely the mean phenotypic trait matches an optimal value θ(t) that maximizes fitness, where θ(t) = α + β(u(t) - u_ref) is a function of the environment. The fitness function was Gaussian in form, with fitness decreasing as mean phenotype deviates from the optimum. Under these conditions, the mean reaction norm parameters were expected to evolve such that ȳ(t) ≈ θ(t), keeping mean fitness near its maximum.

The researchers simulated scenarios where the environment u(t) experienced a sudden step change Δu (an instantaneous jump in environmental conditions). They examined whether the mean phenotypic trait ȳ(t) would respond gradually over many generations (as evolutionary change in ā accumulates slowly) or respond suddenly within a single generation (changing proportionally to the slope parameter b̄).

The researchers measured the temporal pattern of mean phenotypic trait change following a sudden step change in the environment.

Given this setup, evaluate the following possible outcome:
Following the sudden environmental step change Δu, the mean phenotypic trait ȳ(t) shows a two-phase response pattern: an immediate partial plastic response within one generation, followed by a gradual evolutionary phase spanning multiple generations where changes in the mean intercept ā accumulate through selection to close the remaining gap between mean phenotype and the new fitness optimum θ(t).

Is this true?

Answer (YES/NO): NO